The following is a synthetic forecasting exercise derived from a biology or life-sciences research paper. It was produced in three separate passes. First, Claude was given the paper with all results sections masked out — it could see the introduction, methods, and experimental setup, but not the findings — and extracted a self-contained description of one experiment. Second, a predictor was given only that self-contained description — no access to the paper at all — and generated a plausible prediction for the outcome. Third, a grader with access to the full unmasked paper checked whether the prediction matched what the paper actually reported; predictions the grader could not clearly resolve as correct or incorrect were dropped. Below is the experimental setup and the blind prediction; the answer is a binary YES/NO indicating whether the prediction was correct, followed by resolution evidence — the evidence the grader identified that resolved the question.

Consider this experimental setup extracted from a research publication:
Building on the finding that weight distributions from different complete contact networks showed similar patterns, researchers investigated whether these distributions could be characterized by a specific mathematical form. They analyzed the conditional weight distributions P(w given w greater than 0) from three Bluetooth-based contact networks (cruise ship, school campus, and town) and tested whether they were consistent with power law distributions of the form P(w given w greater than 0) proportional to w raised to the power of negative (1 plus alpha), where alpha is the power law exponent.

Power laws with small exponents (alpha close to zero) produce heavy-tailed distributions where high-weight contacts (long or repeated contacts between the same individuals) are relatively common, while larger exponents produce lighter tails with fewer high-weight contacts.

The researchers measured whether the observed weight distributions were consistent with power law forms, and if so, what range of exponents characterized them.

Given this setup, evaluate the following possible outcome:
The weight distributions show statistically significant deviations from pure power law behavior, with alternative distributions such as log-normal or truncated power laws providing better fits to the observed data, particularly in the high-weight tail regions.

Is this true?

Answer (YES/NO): NO